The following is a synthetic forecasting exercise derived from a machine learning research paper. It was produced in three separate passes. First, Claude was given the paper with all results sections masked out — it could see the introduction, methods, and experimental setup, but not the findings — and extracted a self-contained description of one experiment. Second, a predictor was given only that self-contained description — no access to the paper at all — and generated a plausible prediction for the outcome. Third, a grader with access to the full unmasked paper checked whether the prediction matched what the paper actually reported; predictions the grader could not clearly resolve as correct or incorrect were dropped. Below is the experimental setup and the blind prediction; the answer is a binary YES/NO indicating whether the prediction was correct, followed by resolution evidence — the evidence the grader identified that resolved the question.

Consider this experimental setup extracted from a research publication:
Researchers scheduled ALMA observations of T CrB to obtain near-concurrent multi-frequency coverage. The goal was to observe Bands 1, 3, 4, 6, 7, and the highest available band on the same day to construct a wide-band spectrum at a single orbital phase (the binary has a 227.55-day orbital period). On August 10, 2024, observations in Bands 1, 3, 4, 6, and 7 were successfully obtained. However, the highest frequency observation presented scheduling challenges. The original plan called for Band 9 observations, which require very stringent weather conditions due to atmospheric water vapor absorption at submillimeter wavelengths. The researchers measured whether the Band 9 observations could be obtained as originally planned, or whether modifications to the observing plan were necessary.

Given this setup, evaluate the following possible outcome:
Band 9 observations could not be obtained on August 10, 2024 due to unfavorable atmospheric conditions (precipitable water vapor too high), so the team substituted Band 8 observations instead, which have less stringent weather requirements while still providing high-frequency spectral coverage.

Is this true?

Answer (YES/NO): YES